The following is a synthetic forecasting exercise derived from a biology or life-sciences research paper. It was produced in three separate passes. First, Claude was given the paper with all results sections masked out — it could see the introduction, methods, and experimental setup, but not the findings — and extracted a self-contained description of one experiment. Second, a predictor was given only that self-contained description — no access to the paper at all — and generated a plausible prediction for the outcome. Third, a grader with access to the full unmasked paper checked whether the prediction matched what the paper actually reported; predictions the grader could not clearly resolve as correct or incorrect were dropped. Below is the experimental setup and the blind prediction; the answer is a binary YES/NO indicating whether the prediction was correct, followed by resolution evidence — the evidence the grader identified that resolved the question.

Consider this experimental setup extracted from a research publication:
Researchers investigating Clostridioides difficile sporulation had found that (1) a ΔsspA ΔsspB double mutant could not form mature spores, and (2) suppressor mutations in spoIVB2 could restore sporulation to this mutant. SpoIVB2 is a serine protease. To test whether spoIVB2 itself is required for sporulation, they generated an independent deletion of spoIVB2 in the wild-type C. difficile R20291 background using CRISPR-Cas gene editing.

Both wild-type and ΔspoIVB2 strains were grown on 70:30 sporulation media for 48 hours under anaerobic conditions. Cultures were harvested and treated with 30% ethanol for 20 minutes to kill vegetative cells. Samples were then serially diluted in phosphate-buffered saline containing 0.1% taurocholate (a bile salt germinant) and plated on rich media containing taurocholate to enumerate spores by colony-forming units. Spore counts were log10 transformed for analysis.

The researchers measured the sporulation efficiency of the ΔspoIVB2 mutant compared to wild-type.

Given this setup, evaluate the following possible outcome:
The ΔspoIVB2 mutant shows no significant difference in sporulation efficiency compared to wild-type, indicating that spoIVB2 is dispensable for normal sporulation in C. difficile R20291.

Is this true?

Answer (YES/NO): NO